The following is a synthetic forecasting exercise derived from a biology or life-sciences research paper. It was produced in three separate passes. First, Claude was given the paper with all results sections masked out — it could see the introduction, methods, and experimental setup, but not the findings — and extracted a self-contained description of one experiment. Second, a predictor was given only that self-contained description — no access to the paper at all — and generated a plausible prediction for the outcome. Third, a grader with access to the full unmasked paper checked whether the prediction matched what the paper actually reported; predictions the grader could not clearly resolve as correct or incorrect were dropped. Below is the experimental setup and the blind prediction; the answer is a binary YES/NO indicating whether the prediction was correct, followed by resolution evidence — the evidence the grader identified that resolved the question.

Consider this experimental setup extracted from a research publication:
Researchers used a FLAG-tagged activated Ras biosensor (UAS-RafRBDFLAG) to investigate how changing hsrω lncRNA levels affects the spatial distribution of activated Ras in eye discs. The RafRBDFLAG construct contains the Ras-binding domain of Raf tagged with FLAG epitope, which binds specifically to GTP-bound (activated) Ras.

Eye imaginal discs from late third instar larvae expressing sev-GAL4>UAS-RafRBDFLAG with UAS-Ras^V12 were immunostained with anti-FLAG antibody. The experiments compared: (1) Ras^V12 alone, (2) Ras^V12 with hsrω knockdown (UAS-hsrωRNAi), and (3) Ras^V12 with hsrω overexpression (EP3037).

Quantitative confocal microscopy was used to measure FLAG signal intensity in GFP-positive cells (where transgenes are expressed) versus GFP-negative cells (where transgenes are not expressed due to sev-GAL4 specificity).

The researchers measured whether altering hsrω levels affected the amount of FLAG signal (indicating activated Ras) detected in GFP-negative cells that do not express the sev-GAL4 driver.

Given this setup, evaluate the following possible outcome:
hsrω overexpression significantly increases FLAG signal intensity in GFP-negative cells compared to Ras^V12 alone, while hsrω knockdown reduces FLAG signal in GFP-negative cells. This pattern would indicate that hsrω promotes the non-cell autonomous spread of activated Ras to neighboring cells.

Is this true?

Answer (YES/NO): NO